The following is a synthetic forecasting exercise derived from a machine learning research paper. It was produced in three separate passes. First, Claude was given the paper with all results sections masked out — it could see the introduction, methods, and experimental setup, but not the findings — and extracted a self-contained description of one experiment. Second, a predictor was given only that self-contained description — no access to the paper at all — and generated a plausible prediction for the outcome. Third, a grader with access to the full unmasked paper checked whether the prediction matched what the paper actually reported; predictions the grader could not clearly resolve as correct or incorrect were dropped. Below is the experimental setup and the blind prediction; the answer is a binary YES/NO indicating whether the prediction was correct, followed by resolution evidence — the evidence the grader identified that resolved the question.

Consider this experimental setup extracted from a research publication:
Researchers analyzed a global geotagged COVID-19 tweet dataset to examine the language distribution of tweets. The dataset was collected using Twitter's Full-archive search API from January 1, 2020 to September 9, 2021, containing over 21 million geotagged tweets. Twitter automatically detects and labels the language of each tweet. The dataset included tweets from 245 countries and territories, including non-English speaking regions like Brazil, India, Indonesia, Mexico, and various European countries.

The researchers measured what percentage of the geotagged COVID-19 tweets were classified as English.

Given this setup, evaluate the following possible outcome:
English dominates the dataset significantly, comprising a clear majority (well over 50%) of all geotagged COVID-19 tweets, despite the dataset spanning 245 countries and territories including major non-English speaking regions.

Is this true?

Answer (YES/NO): YES